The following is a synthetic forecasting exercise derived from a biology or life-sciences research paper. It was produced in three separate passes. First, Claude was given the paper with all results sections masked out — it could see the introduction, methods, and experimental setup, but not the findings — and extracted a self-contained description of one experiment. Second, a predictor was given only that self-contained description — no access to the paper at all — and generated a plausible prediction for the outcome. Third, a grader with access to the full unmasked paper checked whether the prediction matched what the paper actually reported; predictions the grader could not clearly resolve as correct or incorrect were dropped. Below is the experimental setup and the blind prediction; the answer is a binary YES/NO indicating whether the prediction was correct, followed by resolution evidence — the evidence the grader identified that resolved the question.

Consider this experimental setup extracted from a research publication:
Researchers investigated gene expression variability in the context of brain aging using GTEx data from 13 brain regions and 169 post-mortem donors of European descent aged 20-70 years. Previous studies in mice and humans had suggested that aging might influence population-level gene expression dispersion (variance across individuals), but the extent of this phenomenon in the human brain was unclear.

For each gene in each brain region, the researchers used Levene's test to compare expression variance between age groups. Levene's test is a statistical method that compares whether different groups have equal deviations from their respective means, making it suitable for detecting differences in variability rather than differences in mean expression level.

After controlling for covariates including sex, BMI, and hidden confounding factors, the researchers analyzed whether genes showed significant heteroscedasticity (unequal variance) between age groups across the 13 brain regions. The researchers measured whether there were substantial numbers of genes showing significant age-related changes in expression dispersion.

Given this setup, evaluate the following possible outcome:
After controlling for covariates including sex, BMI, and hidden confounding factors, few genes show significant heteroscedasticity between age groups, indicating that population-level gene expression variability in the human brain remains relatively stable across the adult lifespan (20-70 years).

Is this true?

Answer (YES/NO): NO